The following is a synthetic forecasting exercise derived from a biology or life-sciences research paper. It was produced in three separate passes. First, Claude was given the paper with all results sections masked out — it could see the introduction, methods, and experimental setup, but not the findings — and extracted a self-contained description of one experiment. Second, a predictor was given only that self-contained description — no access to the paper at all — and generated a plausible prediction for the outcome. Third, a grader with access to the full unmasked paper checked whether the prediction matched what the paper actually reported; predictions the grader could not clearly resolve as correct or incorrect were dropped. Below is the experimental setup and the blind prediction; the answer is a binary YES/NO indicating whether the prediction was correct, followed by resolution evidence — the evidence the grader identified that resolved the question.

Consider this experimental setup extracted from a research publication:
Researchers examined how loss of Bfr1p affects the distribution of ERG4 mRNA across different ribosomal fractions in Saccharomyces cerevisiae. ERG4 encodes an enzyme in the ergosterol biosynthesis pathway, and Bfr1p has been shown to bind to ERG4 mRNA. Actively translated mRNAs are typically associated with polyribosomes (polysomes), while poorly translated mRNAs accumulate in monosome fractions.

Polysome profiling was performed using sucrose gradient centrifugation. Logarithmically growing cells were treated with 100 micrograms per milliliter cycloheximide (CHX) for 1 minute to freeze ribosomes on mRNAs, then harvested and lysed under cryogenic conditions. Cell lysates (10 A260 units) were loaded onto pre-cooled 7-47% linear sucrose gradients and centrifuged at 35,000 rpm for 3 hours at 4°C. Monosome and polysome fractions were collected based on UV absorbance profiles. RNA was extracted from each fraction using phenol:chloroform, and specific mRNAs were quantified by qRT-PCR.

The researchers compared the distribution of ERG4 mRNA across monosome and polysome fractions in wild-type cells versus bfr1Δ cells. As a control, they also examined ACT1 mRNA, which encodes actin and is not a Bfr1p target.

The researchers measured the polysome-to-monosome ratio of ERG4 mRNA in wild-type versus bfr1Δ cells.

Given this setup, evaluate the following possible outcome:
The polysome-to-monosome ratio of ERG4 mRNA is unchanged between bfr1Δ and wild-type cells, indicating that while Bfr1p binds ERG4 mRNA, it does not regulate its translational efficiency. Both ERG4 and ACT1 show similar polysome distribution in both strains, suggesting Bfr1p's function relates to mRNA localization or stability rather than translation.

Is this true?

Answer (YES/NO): NO